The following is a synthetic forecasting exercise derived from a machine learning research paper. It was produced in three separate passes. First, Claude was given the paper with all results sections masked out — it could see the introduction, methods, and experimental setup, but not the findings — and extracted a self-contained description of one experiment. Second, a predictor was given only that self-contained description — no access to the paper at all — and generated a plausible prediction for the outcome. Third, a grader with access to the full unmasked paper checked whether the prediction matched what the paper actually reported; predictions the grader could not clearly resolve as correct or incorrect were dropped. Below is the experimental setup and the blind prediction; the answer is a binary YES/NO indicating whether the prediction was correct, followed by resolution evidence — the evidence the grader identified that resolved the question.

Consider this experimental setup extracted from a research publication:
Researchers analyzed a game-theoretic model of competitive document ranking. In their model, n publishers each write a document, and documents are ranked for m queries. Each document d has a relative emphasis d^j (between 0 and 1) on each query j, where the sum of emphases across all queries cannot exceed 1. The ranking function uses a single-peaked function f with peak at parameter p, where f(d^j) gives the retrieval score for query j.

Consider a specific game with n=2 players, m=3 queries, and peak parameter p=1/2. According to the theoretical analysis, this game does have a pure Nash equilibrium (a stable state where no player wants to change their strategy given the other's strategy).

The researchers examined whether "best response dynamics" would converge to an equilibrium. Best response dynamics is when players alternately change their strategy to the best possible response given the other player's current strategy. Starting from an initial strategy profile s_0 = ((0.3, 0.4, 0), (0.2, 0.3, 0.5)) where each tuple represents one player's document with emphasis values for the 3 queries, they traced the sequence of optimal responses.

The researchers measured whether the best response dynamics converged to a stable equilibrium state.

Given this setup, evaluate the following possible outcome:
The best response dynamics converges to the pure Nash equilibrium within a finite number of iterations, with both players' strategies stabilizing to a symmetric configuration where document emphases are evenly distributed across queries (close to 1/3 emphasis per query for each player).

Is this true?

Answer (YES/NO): NO